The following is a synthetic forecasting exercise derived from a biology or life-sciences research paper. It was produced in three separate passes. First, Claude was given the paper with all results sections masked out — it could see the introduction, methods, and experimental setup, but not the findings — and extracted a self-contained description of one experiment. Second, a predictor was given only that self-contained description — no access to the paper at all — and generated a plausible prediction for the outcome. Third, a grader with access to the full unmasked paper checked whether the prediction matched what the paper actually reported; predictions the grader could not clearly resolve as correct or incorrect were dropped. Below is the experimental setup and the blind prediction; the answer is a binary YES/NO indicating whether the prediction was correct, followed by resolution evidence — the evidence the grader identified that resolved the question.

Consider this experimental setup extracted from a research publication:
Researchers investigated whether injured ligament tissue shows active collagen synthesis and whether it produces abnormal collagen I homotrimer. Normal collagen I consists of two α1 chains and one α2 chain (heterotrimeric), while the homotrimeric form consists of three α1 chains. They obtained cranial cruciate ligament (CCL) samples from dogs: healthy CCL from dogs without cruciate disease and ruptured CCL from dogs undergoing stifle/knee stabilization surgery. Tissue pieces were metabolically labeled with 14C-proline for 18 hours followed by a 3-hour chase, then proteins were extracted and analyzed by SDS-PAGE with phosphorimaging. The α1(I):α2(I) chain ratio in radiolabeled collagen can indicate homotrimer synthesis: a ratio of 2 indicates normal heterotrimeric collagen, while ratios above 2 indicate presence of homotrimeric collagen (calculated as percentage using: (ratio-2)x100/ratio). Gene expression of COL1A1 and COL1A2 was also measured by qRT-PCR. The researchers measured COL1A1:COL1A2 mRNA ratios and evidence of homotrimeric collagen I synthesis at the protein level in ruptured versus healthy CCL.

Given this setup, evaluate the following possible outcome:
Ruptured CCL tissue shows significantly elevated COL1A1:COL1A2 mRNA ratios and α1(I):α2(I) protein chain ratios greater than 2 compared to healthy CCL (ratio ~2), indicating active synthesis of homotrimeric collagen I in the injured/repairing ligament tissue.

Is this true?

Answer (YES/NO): NO